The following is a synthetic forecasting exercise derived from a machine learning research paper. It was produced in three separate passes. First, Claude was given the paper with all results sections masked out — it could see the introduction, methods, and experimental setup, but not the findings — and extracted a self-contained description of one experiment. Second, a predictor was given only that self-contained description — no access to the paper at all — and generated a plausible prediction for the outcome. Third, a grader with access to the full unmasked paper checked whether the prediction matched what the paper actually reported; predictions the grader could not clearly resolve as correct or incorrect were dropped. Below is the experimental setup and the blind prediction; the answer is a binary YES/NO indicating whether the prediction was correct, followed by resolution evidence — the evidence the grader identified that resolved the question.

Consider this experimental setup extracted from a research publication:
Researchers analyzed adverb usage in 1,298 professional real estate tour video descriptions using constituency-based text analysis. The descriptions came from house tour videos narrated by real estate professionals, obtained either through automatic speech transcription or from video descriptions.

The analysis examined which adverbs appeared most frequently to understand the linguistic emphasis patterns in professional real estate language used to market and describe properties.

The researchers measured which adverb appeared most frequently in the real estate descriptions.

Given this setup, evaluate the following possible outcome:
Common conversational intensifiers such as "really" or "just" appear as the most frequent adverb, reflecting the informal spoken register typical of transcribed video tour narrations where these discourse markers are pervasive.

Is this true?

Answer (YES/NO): NO